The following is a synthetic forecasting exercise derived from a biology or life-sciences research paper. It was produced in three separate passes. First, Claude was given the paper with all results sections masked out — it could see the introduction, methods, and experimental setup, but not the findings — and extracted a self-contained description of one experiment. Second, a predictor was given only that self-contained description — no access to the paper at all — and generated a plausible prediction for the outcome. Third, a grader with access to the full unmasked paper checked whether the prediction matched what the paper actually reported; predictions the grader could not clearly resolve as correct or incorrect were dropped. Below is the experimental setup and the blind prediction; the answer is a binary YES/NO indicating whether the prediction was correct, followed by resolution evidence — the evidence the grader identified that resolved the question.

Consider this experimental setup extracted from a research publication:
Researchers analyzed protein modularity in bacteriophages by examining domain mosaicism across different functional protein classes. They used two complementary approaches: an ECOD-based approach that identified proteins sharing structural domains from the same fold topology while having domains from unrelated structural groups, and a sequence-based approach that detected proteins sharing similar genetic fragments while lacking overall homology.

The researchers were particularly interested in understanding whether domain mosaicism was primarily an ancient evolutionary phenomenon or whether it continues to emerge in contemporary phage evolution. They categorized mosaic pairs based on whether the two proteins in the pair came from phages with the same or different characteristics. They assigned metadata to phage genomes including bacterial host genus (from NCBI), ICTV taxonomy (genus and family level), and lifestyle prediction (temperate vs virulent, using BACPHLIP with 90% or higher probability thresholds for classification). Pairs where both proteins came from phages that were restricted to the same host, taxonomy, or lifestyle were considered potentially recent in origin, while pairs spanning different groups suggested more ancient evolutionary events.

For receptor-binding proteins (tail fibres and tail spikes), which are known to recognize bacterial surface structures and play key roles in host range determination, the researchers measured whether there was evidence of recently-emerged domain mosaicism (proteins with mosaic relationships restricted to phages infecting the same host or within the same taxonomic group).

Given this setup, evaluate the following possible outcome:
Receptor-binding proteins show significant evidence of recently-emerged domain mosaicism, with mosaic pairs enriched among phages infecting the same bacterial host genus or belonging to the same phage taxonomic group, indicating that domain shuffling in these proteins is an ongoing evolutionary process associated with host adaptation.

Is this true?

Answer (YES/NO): NO